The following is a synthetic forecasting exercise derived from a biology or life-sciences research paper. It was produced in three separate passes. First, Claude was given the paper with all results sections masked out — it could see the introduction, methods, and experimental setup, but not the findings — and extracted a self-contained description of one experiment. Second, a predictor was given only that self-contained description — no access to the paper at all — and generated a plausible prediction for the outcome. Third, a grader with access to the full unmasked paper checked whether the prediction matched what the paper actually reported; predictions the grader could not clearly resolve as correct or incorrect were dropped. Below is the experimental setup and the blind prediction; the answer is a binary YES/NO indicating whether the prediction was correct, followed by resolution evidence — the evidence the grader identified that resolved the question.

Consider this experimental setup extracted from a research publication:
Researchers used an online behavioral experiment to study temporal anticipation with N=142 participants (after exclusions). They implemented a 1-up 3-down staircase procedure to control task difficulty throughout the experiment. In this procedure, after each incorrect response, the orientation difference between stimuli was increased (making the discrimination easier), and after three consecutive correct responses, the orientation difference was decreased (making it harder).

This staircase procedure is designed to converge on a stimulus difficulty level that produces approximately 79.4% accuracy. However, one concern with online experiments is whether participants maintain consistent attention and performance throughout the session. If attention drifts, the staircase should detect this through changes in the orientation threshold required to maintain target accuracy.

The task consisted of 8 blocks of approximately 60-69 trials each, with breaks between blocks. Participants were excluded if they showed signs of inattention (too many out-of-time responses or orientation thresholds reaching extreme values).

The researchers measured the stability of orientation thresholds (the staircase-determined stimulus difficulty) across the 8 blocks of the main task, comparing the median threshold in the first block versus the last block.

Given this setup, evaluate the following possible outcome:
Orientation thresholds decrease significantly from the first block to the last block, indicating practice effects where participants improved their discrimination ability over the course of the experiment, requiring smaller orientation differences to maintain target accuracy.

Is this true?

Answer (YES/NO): NO